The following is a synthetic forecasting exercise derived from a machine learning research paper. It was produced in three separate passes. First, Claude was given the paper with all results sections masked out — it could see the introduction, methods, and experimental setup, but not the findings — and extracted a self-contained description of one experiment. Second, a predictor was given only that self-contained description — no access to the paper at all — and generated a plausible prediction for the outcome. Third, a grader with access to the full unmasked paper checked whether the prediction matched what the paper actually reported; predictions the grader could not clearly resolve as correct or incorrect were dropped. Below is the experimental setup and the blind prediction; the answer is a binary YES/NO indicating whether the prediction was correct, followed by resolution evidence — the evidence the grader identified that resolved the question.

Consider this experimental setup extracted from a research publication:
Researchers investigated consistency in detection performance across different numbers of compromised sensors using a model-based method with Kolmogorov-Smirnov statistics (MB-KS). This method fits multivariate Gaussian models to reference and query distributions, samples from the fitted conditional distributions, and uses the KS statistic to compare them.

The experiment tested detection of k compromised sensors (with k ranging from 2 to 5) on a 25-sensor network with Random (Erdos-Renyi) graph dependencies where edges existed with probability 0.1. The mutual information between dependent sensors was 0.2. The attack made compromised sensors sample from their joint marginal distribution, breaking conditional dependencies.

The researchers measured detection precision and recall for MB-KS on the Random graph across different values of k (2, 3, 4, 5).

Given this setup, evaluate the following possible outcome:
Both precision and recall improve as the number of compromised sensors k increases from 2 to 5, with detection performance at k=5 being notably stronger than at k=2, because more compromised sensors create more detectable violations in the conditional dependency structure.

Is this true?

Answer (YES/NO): NO